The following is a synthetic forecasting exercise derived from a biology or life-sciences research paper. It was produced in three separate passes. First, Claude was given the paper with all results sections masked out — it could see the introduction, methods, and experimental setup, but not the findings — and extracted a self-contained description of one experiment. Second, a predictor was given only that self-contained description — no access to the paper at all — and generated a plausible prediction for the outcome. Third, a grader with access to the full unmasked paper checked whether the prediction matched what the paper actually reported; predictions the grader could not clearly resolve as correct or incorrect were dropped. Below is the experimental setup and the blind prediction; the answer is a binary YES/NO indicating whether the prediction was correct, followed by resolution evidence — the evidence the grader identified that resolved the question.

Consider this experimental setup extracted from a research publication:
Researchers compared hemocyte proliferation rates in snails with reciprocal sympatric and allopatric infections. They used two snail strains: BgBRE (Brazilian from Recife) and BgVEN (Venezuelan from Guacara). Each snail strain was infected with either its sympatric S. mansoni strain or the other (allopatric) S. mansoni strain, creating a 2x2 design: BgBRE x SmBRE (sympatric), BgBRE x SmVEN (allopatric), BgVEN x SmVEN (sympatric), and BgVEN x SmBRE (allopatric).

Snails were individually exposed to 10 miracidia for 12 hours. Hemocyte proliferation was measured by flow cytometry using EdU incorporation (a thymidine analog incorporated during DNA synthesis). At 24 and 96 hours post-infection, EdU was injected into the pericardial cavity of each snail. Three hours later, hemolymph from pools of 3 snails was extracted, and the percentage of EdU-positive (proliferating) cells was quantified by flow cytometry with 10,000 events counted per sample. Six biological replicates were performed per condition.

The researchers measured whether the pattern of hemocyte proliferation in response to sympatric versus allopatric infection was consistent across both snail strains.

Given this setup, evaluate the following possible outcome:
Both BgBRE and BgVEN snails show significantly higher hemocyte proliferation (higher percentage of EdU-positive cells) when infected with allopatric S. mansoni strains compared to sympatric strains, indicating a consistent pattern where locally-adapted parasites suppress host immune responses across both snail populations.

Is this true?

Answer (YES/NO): YES